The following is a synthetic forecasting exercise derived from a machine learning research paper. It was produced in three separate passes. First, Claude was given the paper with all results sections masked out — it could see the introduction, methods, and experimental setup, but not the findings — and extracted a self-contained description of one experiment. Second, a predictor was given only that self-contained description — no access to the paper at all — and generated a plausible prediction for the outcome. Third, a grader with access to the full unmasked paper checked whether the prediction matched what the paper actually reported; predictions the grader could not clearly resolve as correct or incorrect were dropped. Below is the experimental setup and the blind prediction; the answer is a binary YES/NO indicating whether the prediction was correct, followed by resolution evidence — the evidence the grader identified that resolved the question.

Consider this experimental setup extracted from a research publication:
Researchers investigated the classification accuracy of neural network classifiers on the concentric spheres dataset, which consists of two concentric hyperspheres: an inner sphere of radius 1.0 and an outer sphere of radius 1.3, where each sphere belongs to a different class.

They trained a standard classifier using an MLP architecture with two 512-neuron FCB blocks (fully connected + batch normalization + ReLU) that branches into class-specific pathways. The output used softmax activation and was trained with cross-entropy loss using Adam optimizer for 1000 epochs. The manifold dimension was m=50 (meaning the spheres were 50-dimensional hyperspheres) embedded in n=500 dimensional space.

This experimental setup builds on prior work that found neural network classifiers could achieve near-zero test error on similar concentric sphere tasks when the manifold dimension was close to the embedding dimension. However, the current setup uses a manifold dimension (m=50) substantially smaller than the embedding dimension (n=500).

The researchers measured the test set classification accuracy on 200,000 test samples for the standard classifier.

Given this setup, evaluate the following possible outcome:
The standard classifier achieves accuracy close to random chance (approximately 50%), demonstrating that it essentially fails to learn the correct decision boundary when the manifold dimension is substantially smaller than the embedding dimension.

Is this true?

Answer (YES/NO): NO